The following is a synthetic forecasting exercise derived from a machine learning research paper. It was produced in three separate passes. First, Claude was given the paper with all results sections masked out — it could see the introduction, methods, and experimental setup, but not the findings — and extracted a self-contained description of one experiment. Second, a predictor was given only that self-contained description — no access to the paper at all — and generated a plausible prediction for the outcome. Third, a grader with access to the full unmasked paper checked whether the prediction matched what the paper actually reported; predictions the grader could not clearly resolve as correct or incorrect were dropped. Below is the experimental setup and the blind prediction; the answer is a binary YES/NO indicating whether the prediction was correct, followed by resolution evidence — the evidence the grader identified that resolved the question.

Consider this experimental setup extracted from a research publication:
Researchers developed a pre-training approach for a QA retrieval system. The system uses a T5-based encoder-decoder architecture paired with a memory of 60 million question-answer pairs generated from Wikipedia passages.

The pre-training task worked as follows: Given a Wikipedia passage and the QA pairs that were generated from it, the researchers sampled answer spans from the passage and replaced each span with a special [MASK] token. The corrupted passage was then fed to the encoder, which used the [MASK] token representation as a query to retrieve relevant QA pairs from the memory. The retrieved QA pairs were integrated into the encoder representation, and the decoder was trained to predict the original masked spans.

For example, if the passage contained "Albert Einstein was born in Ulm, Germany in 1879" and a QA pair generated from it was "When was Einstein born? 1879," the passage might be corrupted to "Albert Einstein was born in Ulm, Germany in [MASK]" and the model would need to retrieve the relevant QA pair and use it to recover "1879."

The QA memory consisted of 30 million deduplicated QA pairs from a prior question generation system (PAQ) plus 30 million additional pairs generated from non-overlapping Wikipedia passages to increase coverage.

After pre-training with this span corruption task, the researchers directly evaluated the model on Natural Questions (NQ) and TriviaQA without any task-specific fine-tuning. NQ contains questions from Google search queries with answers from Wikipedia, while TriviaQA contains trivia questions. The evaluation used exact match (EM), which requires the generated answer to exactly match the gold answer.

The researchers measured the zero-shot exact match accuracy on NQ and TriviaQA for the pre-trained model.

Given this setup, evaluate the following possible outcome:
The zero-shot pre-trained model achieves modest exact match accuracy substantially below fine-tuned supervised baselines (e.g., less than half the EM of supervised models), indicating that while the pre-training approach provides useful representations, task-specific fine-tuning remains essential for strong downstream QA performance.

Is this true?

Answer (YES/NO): NO